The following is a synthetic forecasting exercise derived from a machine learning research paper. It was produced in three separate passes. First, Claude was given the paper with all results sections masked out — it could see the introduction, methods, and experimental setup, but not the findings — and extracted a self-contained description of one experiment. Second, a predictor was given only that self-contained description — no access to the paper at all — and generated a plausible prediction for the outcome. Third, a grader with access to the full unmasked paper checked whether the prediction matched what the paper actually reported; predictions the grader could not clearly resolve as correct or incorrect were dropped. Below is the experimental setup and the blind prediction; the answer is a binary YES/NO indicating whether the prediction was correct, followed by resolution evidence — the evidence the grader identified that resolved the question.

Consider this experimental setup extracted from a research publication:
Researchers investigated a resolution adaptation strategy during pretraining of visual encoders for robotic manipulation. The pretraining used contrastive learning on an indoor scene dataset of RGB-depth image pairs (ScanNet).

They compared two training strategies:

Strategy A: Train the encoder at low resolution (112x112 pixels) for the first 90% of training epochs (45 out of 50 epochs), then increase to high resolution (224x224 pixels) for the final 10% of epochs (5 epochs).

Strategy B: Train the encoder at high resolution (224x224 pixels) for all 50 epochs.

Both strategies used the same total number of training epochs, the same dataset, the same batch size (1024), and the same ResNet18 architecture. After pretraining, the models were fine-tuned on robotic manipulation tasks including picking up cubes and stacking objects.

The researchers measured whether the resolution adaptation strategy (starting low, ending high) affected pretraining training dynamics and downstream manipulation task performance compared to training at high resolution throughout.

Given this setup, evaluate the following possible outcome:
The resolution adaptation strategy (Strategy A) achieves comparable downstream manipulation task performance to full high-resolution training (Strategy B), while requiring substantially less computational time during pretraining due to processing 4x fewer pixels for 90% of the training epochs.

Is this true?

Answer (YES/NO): NO